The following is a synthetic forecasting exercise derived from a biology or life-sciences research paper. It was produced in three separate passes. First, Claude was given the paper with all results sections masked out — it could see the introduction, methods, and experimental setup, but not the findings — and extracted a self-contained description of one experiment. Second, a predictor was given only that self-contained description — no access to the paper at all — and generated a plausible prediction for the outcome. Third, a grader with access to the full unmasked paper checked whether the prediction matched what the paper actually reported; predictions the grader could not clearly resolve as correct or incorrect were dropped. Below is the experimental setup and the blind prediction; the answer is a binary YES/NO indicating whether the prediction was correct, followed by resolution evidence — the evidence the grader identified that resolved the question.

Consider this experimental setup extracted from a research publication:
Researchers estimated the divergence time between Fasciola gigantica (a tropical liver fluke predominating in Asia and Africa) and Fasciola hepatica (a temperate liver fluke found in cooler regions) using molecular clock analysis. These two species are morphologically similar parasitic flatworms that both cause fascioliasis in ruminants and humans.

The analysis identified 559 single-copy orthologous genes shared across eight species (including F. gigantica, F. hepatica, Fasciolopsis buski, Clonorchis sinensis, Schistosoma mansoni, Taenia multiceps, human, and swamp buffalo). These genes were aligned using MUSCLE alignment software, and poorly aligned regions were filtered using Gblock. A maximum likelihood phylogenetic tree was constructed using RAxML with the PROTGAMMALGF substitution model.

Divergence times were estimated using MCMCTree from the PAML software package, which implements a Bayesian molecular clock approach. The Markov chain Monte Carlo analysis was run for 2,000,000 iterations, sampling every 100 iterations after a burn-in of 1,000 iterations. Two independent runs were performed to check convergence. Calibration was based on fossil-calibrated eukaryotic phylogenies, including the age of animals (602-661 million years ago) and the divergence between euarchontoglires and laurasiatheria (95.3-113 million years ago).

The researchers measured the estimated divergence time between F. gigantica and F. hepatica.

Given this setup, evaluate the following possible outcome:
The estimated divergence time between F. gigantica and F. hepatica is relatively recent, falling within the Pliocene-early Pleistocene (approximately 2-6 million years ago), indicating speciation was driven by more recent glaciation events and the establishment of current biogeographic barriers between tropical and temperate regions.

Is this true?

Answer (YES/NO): NO